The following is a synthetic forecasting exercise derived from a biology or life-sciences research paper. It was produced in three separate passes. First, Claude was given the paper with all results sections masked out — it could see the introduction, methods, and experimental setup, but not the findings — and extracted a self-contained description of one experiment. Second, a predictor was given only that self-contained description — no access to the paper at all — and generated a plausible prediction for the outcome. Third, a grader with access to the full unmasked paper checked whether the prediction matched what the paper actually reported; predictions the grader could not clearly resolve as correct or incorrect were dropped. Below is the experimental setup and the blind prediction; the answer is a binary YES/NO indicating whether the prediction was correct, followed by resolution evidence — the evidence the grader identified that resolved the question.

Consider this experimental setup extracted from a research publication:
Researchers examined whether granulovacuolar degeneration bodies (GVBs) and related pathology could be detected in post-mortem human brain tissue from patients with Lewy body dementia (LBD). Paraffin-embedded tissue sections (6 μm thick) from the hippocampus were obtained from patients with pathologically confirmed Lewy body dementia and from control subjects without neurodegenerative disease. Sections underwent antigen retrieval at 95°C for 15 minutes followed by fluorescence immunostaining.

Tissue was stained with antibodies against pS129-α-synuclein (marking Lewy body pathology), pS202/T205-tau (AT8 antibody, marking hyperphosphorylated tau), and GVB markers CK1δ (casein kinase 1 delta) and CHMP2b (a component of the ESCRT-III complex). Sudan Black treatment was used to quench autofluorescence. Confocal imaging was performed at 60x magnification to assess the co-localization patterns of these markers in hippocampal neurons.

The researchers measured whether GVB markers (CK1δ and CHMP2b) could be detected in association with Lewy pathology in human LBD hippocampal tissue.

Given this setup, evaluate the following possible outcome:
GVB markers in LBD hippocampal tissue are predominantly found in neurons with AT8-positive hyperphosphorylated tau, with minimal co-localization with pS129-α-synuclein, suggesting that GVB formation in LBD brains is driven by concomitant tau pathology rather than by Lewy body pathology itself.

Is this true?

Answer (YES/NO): NO